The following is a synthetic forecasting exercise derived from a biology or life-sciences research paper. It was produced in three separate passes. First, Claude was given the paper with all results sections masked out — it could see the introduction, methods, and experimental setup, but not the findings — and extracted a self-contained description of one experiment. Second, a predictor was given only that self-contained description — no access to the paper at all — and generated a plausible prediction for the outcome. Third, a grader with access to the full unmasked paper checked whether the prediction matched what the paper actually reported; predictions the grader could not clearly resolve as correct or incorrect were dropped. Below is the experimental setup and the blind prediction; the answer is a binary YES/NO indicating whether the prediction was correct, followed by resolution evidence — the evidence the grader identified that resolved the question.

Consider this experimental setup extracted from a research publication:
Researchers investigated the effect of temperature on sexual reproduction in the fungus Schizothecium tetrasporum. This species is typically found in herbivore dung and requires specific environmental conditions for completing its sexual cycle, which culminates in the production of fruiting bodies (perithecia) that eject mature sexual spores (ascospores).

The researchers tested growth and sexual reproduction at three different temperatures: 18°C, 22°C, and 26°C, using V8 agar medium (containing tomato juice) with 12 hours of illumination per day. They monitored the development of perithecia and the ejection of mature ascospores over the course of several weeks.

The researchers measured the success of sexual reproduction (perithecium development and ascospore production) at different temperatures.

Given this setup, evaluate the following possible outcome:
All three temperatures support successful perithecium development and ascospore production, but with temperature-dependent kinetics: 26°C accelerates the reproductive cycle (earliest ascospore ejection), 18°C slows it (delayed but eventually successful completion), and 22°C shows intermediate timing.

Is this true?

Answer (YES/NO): NO